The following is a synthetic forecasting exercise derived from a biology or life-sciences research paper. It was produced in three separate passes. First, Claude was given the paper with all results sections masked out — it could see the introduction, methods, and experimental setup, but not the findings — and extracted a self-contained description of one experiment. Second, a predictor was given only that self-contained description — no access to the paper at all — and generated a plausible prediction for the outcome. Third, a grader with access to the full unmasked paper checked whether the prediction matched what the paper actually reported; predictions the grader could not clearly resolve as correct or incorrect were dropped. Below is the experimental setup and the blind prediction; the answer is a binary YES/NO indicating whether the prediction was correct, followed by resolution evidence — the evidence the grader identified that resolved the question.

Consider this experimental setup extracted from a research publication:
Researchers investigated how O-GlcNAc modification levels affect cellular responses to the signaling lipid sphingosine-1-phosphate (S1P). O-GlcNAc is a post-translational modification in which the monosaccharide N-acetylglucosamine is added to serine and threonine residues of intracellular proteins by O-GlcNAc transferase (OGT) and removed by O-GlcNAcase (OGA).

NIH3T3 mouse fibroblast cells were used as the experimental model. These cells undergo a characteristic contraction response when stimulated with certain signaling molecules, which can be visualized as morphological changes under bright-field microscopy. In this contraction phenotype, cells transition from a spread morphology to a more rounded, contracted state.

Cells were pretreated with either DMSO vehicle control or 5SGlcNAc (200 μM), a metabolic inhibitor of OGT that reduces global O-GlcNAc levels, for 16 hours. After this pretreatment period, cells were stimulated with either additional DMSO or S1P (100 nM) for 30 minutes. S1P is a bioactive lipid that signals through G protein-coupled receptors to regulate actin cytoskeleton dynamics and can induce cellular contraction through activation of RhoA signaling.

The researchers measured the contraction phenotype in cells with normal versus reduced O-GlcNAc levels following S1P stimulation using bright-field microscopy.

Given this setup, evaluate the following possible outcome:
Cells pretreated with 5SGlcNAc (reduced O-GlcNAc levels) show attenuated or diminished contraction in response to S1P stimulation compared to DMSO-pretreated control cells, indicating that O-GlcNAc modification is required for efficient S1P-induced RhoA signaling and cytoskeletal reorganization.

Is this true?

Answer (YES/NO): NO